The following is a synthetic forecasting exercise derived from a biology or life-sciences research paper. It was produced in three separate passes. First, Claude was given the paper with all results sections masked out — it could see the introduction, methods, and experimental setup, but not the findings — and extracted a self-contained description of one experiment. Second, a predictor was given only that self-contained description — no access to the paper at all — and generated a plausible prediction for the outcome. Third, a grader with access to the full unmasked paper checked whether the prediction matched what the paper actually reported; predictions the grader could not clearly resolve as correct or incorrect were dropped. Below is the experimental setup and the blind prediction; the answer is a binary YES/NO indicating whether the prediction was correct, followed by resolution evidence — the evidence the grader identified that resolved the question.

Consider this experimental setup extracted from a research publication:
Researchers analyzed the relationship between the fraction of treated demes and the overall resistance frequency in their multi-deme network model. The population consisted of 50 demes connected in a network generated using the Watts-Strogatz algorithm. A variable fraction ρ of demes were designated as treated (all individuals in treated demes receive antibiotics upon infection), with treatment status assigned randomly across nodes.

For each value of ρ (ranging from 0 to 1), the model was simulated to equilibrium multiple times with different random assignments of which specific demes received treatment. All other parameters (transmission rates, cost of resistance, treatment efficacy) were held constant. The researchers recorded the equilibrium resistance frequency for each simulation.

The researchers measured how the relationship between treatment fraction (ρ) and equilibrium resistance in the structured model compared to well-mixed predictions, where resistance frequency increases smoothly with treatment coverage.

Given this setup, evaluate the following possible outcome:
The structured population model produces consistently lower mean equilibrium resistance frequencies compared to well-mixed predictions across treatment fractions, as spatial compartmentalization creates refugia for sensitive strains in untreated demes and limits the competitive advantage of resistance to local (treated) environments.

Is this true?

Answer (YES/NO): NO